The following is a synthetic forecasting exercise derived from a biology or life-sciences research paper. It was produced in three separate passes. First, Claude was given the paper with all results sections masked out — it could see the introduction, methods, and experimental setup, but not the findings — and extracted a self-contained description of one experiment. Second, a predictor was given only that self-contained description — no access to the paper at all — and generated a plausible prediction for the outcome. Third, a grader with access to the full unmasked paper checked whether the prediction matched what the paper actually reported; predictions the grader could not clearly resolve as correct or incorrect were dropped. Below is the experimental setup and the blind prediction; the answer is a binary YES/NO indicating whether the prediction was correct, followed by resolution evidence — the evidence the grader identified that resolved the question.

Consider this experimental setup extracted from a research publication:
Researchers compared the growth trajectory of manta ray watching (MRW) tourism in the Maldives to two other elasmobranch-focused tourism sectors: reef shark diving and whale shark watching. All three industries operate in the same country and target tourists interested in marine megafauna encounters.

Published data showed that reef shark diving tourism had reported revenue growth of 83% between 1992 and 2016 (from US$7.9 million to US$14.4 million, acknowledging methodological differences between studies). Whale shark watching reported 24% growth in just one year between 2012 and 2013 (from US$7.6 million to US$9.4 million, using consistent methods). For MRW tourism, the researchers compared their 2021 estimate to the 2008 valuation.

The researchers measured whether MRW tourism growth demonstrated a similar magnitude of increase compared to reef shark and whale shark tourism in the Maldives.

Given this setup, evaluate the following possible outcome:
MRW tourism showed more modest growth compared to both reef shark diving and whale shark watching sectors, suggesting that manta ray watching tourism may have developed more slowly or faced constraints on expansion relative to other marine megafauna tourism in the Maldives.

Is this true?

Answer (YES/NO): NO